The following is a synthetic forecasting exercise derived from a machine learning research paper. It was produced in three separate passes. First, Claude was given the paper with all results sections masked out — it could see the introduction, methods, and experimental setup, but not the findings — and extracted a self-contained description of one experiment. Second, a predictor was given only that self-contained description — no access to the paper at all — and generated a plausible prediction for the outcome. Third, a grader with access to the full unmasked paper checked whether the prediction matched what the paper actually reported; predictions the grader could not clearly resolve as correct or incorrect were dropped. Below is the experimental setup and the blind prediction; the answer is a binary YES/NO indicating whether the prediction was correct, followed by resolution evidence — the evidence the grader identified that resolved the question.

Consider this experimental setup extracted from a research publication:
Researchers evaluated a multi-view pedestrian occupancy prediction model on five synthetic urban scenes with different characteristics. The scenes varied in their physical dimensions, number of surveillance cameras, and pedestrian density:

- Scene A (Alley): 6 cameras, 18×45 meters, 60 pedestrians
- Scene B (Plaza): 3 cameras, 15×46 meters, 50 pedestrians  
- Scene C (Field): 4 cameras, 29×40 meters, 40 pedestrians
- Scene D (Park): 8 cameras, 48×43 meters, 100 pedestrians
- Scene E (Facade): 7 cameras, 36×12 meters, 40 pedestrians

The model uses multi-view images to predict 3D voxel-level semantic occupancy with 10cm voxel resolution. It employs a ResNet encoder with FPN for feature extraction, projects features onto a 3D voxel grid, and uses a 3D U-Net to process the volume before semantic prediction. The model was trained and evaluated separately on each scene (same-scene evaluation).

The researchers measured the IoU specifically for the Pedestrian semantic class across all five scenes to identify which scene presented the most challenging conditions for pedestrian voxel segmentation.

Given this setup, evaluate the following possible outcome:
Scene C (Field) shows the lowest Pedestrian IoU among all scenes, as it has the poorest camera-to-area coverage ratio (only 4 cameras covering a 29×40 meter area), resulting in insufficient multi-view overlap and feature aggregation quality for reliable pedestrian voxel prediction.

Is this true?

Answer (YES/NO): NO